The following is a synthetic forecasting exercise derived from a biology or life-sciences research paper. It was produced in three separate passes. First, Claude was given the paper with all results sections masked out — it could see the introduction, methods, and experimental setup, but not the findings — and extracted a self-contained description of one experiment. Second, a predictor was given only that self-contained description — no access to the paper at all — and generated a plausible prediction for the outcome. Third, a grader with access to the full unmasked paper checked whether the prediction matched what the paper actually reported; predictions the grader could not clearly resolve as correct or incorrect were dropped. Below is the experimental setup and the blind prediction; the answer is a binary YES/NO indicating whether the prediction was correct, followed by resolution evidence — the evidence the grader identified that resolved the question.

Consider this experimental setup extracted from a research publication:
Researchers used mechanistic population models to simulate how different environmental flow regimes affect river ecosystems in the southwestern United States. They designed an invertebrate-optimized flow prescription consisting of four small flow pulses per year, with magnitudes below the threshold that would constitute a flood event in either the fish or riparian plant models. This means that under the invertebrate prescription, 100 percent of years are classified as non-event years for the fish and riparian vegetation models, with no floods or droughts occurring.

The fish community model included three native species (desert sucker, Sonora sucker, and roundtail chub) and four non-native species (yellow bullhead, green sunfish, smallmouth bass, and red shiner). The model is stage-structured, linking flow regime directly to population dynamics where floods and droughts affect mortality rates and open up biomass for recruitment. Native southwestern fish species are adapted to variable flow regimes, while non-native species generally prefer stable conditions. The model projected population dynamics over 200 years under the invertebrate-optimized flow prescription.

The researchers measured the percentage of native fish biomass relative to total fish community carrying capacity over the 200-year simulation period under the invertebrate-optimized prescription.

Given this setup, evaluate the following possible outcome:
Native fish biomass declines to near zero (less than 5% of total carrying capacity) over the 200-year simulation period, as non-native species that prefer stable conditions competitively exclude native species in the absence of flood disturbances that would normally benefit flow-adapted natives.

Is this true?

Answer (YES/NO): YES